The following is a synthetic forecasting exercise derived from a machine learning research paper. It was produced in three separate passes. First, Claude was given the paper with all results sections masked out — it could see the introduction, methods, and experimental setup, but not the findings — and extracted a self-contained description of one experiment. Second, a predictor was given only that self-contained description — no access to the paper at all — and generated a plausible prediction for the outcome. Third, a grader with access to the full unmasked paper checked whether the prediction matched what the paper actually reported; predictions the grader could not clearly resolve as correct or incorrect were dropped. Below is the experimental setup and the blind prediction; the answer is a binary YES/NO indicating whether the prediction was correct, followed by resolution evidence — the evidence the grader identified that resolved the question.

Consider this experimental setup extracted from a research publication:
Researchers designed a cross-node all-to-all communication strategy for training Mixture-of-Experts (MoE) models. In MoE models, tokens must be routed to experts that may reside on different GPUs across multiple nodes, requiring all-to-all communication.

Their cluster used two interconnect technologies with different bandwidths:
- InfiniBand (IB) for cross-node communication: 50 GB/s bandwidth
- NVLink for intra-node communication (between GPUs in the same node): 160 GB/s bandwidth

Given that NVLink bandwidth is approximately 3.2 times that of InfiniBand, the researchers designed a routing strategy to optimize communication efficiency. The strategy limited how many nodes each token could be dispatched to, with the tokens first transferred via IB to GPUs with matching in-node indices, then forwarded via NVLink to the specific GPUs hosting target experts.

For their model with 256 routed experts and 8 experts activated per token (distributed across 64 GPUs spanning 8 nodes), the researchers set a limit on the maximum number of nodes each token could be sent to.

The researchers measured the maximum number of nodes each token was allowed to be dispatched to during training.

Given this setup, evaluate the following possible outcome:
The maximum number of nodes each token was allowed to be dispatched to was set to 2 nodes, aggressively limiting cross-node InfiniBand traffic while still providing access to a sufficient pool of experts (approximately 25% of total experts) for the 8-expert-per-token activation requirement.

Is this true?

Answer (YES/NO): NO